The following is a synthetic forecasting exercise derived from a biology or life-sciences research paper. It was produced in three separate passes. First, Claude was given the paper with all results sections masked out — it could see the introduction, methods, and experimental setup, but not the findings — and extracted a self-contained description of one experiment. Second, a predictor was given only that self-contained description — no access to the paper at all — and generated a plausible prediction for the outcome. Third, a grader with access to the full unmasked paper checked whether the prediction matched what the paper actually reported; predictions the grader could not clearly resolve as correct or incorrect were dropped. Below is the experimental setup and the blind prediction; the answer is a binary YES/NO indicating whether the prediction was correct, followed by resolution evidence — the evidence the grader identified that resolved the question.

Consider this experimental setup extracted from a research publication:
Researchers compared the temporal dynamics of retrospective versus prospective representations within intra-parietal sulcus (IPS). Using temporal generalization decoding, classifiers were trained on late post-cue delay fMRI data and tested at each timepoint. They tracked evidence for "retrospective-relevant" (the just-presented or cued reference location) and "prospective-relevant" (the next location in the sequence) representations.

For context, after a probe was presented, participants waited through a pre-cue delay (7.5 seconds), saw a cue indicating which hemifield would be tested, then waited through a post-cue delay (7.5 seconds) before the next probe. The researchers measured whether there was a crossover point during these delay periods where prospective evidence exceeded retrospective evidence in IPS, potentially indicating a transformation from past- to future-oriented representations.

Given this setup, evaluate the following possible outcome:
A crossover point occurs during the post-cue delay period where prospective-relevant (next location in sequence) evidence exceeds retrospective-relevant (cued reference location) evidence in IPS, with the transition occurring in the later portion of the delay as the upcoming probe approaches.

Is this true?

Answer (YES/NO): NO